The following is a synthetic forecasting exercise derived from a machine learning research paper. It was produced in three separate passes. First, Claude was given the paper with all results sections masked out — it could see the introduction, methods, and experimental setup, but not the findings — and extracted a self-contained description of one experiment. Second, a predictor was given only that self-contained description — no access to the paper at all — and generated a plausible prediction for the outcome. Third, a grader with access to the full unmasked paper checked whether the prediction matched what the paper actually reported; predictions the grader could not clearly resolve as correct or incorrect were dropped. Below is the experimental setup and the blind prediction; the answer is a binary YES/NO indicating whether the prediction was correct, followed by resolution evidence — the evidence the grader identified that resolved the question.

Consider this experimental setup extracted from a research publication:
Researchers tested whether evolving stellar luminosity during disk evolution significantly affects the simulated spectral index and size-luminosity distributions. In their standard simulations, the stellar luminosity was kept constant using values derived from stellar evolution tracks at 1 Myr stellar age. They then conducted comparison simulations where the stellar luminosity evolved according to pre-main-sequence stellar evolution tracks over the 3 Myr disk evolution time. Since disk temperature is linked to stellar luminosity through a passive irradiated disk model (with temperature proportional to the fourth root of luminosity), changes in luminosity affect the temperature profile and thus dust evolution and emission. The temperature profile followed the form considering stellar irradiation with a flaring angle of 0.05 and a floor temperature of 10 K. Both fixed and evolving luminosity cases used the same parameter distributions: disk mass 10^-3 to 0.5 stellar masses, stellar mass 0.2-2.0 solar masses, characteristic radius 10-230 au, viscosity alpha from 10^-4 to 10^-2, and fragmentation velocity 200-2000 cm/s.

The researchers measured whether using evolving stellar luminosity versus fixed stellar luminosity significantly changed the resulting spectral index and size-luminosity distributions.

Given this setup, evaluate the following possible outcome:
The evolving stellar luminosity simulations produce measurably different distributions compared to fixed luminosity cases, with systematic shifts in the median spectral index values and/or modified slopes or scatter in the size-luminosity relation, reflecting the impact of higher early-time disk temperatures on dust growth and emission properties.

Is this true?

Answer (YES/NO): NO